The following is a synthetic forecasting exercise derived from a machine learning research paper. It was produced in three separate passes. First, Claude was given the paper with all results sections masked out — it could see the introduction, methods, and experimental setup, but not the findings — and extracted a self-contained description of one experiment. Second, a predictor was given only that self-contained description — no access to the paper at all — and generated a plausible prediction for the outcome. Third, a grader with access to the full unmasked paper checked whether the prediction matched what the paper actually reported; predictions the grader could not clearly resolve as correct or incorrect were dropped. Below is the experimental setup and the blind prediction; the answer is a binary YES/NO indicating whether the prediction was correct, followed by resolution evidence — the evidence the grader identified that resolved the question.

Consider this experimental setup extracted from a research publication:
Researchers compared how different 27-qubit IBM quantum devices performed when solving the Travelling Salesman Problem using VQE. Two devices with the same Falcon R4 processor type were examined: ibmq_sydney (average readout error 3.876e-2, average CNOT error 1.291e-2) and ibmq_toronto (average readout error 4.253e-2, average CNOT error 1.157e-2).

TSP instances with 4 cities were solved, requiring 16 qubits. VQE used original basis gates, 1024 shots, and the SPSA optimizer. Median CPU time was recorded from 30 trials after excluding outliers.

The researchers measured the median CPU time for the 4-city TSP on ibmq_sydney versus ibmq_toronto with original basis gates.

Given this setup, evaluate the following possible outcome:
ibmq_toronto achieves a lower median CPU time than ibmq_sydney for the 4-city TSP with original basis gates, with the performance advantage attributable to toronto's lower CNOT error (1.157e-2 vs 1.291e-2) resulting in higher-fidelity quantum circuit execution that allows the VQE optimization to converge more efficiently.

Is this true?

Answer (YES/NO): NO